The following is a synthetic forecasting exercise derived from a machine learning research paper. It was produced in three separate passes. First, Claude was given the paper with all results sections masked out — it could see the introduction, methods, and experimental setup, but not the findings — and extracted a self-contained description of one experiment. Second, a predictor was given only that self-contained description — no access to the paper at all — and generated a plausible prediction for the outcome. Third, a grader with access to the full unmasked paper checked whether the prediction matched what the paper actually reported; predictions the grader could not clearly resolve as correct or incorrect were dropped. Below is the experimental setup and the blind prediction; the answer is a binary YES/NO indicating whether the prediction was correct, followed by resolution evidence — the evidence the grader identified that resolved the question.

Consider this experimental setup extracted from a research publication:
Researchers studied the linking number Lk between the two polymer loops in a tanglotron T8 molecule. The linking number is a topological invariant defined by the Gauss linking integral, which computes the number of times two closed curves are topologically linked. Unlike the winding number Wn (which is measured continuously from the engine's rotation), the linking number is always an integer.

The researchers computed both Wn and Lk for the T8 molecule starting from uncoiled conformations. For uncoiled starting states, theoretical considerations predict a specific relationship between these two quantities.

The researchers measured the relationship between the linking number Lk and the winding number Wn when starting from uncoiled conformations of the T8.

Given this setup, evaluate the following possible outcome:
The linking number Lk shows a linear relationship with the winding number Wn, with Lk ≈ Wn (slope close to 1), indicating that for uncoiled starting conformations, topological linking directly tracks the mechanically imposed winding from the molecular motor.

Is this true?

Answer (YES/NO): YES